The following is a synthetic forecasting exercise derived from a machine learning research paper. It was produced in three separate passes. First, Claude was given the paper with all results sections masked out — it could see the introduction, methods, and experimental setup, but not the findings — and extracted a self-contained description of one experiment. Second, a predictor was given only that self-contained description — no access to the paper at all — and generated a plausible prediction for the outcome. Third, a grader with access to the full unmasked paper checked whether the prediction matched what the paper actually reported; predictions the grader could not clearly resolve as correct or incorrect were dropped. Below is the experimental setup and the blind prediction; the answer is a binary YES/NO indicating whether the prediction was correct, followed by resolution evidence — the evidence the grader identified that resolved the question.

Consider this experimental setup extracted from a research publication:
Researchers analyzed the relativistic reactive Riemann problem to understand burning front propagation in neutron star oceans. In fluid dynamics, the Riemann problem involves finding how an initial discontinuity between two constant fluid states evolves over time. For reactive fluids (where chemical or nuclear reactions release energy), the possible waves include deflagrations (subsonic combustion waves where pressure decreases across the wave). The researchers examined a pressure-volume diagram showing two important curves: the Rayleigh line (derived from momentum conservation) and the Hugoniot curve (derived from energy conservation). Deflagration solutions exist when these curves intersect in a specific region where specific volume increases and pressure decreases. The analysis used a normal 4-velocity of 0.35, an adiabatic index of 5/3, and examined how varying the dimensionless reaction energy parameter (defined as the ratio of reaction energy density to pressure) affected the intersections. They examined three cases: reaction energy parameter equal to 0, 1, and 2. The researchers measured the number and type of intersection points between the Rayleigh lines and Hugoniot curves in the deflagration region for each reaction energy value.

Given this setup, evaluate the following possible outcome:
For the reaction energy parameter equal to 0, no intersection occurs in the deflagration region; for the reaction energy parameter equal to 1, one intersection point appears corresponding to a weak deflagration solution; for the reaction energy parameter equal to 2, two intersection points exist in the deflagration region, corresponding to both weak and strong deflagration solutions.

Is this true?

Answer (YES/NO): NO